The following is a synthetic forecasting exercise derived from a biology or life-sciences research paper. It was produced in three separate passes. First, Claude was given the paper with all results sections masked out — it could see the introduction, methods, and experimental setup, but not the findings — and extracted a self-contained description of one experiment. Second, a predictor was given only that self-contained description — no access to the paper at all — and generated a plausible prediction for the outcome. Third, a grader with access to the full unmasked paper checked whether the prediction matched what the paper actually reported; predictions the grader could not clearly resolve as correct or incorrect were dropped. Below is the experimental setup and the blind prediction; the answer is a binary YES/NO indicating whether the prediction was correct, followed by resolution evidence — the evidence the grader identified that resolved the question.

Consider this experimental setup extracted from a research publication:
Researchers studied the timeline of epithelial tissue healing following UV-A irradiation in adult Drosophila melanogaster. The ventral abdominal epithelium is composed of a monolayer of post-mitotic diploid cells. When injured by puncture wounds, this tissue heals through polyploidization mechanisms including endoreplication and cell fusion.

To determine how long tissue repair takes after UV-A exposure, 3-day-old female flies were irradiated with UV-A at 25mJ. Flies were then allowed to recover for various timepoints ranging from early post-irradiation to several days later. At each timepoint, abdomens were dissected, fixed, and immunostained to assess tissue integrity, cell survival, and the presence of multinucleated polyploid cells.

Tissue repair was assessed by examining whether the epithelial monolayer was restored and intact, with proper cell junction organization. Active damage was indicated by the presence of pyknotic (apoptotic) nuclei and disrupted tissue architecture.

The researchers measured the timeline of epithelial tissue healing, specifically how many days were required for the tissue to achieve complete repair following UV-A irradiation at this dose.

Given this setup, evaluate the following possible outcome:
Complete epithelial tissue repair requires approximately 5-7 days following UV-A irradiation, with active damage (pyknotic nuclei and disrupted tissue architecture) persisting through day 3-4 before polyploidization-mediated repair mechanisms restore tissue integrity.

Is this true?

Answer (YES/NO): YES